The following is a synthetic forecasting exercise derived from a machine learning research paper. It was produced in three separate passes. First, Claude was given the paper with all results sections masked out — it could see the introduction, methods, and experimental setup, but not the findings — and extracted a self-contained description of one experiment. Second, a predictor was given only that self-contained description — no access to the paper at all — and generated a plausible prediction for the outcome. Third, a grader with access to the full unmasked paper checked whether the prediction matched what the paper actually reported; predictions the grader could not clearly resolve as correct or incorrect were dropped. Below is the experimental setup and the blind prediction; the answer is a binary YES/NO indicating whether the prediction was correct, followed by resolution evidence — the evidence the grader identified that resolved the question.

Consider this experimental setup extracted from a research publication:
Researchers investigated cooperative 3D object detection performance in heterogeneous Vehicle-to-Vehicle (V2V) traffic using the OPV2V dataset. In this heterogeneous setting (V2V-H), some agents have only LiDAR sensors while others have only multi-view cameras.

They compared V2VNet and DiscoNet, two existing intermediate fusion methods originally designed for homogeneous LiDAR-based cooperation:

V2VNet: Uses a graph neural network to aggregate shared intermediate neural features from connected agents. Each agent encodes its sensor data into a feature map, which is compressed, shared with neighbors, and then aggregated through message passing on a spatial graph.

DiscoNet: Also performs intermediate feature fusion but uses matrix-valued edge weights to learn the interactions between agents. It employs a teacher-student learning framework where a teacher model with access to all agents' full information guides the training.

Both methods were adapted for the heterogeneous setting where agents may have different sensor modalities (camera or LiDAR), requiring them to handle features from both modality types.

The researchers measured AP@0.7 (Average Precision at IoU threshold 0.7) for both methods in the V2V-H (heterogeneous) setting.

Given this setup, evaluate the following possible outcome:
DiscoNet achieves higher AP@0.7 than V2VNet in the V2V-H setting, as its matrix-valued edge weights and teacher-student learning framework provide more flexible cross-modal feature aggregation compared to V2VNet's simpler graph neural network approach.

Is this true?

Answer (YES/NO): YES